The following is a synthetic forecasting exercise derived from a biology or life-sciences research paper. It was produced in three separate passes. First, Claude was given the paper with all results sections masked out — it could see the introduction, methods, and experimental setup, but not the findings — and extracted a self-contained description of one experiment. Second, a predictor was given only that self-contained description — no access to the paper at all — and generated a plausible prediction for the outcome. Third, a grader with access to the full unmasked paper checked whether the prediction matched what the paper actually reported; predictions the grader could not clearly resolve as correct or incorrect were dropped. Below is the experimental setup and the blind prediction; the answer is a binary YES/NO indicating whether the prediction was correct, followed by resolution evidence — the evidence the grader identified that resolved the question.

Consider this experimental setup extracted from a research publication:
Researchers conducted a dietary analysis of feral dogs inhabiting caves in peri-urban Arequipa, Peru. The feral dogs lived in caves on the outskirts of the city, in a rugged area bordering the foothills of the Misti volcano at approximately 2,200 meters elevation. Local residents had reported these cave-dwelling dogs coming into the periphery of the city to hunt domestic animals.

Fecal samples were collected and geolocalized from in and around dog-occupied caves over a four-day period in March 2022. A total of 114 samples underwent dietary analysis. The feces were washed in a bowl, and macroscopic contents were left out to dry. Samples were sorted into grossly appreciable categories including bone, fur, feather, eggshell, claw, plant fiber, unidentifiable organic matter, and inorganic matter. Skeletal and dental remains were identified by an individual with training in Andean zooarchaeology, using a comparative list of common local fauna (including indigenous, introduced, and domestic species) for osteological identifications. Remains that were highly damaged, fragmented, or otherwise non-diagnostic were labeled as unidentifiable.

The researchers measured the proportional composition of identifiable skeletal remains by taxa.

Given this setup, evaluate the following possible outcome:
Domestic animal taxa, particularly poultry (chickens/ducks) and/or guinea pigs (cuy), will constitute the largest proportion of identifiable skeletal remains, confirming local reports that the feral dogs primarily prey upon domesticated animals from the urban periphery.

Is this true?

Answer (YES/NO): NO